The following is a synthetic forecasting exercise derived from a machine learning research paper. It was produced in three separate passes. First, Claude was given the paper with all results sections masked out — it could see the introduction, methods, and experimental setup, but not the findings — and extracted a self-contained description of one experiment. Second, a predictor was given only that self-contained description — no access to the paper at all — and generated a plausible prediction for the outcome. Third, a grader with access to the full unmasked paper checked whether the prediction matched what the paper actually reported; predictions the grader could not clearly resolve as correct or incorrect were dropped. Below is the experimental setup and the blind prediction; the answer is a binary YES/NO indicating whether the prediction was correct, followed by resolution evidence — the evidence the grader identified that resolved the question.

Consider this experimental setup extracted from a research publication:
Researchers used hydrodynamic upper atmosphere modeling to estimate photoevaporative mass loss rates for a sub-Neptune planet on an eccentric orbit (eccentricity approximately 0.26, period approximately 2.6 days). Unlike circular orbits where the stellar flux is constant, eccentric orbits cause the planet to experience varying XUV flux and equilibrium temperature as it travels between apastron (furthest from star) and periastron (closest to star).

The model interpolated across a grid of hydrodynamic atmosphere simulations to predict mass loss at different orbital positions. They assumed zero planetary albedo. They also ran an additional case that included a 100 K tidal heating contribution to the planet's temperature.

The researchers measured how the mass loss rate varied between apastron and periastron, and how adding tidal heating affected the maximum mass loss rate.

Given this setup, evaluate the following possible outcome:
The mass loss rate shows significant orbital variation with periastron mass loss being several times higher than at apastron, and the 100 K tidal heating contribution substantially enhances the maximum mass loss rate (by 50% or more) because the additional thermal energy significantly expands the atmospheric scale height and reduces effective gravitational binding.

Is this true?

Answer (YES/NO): NO